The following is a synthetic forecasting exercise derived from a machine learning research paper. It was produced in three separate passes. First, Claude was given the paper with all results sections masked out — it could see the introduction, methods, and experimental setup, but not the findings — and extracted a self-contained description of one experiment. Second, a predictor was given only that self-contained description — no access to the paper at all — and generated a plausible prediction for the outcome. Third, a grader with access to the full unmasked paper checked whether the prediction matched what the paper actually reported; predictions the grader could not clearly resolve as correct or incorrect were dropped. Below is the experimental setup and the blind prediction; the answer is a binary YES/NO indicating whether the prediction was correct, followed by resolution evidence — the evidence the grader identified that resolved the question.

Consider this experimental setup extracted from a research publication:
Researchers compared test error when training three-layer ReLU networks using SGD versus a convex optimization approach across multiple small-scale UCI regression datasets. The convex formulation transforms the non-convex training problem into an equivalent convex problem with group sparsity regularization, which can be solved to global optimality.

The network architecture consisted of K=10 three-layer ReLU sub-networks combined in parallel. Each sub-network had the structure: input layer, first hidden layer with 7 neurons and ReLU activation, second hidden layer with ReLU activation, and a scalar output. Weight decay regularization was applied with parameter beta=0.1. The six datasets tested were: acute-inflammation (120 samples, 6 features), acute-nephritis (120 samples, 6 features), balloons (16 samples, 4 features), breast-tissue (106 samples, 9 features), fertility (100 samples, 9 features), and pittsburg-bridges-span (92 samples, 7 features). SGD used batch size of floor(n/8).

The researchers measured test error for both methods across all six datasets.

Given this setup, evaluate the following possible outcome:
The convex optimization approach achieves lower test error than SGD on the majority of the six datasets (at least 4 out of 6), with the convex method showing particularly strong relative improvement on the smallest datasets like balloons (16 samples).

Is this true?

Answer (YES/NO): YES